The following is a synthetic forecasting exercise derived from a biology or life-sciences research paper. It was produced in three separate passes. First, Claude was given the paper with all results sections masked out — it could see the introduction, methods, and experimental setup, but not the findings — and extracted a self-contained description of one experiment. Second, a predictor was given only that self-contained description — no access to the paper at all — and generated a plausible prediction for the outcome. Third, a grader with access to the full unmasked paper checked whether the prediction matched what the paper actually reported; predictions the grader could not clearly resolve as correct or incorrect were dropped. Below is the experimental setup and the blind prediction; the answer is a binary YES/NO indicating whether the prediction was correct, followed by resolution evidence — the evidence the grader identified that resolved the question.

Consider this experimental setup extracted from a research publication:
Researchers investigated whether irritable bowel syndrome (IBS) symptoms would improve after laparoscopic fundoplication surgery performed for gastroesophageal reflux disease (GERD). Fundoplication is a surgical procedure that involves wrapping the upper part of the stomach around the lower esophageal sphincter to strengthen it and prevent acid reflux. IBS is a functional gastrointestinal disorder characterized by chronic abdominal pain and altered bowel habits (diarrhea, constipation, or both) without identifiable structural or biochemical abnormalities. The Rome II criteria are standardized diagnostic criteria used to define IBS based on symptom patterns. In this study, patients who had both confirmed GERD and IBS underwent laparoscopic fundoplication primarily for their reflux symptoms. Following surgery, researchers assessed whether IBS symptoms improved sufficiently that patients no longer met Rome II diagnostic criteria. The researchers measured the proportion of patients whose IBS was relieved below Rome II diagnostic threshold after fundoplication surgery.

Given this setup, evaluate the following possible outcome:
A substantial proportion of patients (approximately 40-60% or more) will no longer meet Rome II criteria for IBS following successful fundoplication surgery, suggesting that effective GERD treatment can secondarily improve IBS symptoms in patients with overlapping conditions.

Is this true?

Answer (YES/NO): YES